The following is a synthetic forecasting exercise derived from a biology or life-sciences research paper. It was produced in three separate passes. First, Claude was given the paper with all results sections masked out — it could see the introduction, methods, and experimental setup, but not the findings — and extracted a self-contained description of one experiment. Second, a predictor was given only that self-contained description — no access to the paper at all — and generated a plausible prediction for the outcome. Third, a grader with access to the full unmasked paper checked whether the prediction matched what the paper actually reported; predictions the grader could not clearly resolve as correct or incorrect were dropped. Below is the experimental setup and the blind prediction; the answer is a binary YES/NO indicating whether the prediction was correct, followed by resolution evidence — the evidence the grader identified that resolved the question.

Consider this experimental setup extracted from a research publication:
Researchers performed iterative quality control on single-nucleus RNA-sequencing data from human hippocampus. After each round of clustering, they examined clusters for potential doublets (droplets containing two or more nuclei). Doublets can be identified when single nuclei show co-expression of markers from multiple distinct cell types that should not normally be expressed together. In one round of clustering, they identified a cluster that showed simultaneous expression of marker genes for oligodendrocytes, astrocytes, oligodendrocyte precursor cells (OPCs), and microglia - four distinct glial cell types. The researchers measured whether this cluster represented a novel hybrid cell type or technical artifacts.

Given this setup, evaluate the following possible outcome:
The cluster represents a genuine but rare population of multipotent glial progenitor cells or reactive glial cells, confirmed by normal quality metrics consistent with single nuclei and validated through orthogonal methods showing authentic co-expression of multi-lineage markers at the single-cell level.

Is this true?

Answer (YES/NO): NO